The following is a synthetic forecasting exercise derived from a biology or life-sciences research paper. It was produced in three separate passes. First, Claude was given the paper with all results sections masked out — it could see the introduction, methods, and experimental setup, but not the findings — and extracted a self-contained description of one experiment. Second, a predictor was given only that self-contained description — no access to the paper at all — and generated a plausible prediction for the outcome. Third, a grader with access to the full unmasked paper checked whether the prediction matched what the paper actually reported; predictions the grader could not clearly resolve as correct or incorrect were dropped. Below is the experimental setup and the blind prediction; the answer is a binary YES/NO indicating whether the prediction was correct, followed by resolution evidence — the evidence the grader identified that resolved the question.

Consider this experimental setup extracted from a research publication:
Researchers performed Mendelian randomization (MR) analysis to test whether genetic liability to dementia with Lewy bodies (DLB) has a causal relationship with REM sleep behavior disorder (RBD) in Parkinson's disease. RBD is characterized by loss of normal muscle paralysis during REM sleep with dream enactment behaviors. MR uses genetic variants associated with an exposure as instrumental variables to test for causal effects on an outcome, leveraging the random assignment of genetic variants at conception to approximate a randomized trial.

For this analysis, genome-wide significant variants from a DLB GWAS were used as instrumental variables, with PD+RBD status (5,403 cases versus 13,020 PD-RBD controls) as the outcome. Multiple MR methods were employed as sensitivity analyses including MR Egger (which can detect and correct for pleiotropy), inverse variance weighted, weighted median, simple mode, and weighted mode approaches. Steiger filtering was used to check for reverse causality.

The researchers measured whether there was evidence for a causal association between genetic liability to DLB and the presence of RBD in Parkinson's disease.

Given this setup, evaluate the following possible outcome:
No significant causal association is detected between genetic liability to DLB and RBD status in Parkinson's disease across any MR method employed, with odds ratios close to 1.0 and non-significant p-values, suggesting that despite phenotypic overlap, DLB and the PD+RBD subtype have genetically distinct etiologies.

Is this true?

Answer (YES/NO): NO